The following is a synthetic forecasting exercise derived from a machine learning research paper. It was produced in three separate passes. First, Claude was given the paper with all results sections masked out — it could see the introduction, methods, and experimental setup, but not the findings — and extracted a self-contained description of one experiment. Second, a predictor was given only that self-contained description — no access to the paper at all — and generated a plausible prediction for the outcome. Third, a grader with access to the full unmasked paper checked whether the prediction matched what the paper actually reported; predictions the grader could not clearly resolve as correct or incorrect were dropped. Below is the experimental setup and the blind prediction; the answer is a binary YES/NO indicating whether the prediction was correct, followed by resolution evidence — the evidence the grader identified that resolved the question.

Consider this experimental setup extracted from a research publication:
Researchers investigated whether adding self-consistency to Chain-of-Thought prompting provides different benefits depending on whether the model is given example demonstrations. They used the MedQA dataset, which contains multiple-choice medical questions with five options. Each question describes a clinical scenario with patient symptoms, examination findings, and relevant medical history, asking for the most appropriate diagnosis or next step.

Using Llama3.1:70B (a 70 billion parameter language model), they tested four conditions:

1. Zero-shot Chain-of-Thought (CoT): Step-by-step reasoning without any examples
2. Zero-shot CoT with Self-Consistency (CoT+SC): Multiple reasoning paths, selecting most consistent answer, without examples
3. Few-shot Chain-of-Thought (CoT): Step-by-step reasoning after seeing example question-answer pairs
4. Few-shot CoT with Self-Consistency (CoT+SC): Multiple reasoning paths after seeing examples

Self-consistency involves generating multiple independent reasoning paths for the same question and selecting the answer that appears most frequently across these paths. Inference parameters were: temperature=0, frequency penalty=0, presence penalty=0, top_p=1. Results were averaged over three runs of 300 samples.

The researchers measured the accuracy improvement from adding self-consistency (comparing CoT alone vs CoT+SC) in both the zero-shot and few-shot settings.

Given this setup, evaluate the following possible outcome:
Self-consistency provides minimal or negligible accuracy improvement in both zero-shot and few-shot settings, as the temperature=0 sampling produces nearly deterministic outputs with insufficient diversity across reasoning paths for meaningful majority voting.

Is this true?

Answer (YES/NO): NO